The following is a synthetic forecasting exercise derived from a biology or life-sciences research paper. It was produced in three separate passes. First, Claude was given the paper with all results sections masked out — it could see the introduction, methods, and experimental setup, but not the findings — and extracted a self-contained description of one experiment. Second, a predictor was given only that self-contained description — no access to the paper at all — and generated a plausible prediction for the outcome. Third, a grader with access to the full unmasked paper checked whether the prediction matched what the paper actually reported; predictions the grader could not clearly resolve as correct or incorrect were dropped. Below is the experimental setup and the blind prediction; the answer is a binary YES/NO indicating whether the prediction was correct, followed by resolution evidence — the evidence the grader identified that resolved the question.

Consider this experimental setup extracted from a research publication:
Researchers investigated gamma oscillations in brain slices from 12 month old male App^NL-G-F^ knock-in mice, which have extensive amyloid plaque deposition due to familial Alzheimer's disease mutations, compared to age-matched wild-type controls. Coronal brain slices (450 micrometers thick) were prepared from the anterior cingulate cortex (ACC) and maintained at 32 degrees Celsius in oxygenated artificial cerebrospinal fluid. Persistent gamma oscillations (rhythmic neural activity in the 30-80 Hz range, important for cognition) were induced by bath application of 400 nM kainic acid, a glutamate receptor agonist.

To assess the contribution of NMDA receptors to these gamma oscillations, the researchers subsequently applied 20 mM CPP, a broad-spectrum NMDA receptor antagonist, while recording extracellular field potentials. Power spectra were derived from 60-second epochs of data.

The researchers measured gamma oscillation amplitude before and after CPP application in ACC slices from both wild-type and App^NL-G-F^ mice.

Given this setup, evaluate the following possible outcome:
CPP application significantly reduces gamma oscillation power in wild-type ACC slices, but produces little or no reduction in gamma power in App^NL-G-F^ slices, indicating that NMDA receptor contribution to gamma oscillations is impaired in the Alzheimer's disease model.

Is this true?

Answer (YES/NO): YES